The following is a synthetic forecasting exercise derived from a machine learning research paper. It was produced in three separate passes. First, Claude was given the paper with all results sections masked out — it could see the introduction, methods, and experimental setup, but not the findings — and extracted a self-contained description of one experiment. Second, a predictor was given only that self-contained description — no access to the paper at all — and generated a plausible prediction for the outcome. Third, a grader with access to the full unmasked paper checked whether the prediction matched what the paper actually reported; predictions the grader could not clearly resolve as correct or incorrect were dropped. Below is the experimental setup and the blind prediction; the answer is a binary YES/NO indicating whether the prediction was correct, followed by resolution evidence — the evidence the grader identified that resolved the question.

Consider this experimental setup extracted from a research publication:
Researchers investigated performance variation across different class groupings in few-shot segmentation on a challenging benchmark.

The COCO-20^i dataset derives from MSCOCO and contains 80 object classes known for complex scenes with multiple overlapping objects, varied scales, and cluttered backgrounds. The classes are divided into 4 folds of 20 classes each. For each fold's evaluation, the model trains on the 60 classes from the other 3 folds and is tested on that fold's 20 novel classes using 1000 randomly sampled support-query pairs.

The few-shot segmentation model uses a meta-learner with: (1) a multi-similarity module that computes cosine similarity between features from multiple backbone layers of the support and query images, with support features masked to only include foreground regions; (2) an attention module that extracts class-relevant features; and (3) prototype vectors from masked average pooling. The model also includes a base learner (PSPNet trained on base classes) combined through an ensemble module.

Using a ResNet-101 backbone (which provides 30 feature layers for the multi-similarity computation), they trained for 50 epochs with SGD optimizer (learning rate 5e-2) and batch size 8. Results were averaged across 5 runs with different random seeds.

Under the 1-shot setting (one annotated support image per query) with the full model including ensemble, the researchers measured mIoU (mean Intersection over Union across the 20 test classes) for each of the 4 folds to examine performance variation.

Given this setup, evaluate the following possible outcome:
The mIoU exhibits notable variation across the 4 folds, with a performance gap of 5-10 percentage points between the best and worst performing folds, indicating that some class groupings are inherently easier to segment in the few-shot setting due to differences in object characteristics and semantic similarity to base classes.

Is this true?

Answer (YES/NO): YES